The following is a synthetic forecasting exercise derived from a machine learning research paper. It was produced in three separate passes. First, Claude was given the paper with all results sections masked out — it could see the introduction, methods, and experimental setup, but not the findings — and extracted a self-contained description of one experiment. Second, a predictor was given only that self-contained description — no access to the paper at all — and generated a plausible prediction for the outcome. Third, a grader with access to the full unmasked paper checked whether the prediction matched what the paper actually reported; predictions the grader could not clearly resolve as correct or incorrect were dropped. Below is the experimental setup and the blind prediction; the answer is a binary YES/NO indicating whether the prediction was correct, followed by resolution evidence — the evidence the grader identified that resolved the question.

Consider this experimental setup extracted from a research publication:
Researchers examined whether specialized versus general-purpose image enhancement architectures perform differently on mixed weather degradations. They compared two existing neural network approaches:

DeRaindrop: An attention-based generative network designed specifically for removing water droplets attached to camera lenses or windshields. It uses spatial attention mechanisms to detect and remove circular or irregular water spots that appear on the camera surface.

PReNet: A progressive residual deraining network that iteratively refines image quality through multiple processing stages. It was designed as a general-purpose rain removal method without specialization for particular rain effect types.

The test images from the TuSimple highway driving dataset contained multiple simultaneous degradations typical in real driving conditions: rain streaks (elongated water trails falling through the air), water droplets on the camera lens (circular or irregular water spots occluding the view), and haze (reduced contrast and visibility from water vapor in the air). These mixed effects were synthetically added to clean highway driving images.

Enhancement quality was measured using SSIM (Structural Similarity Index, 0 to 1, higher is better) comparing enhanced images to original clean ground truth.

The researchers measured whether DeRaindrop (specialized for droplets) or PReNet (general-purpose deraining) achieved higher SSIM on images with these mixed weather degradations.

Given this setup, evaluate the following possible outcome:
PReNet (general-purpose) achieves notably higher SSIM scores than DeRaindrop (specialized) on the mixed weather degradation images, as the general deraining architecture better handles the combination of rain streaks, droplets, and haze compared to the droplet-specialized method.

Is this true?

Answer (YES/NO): YES